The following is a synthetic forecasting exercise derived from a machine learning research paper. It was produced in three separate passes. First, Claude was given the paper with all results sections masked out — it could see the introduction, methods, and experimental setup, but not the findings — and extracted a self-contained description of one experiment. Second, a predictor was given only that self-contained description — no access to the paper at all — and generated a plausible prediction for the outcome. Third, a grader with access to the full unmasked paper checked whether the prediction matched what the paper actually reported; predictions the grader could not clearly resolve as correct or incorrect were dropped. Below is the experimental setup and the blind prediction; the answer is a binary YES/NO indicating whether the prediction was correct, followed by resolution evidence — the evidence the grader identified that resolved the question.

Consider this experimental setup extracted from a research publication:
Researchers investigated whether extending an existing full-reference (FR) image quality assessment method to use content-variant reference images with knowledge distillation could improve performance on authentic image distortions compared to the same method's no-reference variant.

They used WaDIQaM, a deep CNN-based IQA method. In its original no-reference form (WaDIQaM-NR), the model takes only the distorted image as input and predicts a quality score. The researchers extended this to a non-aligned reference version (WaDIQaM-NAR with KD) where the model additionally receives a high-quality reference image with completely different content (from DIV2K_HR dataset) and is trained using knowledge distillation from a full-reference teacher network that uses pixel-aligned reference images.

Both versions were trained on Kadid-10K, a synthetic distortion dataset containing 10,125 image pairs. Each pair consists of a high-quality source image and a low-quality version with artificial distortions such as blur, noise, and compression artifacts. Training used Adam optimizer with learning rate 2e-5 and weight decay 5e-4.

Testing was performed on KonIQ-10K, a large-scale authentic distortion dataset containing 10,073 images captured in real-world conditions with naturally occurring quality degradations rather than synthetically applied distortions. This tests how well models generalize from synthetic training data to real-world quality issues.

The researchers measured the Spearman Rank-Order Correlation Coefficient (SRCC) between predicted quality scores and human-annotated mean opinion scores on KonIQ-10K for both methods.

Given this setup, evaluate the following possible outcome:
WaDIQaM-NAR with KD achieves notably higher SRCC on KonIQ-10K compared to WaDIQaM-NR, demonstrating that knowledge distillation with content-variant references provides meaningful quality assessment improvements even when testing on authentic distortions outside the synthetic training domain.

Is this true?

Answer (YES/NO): NO